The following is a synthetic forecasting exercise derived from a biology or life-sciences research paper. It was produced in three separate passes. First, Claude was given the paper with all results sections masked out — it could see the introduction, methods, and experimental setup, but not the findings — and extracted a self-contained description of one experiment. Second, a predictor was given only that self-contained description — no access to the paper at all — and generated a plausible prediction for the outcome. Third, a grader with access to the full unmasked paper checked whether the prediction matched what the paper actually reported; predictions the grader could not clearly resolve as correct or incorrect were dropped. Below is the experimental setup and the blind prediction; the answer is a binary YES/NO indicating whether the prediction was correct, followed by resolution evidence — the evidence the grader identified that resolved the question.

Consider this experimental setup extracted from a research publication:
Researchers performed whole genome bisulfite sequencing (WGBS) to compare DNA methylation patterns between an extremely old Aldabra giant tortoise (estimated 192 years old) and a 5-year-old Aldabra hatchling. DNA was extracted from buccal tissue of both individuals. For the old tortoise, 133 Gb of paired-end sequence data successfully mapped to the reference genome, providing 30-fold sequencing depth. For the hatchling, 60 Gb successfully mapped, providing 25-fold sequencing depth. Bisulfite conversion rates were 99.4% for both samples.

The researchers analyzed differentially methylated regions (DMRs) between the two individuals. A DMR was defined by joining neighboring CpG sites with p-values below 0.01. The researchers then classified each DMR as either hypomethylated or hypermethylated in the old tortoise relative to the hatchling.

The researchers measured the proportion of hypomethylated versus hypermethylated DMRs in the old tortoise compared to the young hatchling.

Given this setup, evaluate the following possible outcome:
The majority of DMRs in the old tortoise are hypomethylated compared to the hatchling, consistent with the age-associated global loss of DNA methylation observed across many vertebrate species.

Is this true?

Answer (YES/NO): YES